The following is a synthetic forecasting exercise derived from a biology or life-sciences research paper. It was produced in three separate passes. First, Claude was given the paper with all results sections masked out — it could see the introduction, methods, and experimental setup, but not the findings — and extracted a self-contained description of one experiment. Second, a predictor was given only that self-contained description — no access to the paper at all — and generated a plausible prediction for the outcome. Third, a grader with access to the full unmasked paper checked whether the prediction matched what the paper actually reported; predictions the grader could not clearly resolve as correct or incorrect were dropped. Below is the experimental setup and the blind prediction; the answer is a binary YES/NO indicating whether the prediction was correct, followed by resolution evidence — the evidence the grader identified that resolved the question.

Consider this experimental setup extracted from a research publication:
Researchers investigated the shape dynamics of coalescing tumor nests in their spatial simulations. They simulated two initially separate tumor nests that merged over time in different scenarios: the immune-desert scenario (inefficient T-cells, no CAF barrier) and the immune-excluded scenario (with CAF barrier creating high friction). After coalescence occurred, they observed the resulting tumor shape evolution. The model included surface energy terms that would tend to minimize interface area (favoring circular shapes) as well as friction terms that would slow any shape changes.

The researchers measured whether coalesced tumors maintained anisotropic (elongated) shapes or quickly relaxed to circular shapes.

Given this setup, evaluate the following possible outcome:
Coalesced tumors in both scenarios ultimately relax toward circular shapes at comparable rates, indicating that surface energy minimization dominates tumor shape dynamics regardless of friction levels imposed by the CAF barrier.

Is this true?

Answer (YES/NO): NO